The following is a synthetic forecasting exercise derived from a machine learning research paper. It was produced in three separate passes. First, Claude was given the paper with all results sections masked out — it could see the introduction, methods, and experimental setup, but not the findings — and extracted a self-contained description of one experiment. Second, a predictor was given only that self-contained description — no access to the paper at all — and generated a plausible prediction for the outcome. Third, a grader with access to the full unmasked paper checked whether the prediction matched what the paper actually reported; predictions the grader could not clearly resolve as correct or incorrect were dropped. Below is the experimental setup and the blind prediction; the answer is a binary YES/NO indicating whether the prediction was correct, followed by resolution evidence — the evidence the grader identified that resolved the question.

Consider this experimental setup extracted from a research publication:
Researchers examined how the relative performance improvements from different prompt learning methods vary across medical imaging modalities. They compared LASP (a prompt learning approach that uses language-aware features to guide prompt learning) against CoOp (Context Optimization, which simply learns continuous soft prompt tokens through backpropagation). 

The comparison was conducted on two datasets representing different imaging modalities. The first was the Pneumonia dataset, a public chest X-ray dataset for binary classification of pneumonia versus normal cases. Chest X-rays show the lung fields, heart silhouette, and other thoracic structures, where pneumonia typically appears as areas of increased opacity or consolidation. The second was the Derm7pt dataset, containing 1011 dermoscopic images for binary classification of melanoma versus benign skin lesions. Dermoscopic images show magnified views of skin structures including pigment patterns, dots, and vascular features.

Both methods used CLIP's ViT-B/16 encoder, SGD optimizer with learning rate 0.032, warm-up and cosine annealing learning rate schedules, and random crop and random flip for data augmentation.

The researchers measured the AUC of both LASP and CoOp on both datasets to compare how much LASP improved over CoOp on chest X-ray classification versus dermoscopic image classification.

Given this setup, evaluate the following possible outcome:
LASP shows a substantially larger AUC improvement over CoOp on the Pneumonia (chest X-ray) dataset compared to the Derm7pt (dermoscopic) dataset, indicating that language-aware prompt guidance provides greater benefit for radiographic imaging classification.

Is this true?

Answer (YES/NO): YES